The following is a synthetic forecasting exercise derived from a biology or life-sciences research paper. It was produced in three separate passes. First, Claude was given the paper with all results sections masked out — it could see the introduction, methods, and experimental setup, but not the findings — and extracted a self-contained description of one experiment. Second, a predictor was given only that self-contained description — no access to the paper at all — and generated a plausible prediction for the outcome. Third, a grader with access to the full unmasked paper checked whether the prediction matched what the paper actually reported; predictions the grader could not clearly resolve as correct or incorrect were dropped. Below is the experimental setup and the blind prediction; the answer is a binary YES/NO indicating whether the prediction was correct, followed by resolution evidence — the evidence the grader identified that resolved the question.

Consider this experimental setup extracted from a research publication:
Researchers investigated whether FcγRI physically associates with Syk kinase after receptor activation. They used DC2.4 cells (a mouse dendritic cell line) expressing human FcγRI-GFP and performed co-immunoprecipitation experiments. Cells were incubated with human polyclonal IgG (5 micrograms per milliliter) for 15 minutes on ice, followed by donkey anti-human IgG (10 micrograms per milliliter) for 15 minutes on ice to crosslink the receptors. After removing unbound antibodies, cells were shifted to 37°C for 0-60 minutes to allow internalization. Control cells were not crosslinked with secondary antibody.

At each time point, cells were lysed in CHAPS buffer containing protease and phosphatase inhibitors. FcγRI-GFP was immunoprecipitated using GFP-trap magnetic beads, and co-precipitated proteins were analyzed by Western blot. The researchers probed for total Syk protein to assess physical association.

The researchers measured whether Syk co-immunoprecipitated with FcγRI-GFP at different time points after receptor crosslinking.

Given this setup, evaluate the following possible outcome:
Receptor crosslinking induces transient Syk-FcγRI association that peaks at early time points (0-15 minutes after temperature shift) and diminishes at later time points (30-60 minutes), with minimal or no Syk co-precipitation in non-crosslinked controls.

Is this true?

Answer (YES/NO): NO